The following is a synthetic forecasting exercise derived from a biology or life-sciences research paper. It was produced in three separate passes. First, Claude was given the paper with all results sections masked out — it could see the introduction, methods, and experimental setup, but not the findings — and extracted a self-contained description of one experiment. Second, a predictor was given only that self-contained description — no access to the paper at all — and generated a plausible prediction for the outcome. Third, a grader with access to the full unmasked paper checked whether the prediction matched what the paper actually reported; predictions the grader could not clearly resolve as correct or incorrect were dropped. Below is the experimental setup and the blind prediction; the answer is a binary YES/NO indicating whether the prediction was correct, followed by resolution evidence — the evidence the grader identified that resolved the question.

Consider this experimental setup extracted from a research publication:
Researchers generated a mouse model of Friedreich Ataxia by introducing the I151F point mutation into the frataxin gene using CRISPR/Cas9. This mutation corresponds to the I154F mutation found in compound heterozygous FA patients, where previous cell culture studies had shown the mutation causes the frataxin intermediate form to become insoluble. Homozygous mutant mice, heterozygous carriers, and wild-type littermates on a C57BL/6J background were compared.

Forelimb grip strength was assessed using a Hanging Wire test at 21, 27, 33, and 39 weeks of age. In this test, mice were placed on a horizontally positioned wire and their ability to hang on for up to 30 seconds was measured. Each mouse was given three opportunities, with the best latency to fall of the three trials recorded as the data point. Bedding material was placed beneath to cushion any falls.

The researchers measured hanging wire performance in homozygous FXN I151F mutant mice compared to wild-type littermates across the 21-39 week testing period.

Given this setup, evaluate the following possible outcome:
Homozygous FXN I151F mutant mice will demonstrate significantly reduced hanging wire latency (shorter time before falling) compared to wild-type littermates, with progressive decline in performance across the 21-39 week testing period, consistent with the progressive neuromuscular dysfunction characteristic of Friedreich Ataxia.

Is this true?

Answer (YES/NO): YES